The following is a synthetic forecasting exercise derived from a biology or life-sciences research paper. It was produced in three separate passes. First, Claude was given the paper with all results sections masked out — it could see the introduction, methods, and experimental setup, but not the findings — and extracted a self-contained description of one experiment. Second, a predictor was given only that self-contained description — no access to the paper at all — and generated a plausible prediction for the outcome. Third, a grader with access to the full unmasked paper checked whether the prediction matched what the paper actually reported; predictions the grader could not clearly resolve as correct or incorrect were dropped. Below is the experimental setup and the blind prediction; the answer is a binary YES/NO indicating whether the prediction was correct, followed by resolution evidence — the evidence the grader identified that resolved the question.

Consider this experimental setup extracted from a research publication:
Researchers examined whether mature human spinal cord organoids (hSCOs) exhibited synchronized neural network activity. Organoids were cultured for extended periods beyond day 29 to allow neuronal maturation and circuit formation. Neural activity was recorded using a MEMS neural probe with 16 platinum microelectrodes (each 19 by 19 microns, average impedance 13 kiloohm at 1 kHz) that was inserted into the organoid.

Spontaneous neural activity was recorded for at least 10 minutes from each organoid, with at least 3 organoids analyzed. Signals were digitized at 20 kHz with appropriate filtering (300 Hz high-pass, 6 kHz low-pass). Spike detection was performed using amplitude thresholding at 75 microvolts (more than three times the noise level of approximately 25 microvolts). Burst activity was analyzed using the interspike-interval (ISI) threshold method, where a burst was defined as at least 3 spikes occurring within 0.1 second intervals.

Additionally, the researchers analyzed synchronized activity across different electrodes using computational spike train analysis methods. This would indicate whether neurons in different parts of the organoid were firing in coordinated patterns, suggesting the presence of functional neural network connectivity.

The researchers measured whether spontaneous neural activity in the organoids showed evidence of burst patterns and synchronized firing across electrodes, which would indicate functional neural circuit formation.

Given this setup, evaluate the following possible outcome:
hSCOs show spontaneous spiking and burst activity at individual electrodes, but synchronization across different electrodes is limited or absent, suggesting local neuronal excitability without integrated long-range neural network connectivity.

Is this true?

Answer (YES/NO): NO